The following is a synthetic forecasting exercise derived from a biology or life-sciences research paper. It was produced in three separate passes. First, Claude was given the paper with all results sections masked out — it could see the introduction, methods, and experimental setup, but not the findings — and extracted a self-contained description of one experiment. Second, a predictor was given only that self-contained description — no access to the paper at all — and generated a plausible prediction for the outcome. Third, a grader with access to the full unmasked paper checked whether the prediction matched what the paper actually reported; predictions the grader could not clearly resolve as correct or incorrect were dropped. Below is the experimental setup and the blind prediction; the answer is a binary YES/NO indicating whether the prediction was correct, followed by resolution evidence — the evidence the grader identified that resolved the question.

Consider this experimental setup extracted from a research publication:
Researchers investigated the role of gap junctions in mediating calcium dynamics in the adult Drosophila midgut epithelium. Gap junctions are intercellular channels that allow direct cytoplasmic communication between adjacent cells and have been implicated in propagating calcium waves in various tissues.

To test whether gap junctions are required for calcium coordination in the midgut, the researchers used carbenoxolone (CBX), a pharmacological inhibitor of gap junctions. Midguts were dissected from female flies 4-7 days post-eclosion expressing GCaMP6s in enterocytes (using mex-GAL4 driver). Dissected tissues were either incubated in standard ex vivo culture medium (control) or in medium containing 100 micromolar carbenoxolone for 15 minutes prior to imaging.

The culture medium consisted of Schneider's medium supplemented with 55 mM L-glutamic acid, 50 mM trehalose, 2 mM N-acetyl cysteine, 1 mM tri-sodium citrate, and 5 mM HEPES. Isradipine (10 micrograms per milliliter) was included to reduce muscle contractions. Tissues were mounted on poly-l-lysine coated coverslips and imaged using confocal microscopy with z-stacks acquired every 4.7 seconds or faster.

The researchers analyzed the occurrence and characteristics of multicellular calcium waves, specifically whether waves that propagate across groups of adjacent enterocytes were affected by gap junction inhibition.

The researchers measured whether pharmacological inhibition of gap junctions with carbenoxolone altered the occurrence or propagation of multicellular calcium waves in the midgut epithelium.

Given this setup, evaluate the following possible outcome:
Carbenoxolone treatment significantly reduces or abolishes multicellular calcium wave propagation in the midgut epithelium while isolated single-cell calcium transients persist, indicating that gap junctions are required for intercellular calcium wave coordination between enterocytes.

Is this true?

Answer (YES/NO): NO